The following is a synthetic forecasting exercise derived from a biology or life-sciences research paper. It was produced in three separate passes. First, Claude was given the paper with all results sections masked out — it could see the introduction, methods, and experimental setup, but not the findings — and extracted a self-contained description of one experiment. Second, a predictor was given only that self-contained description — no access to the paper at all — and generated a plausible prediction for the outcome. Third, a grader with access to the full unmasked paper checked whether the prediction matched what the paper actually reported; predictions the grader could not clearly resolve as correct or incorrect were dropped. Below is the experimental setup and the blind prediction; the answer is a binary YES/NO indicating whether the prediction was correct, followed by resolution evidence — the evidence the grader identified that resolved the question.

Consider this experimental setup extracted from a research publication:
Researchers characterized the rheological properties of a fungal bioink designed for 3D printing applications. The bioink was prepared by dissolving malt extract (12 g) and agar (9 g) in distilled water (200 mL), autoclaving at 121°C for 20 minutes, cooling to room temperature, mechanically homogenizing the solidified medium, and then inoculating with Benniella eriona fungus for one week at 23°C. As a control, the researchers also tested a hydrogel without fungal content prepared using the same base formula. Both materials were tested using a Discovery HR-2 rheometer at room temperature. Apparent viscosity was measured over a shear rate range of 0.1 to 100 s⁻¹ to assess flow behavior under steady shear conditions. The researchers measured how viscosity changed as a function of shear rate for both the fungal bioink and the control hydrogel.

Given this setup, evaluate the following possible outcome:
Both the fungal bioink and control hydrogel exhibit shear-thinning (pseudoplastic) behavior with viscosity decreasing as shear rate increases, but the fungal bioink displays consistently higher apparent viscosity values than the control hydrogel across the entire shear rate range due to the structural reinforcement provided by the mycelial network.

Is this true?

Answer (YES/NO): NO